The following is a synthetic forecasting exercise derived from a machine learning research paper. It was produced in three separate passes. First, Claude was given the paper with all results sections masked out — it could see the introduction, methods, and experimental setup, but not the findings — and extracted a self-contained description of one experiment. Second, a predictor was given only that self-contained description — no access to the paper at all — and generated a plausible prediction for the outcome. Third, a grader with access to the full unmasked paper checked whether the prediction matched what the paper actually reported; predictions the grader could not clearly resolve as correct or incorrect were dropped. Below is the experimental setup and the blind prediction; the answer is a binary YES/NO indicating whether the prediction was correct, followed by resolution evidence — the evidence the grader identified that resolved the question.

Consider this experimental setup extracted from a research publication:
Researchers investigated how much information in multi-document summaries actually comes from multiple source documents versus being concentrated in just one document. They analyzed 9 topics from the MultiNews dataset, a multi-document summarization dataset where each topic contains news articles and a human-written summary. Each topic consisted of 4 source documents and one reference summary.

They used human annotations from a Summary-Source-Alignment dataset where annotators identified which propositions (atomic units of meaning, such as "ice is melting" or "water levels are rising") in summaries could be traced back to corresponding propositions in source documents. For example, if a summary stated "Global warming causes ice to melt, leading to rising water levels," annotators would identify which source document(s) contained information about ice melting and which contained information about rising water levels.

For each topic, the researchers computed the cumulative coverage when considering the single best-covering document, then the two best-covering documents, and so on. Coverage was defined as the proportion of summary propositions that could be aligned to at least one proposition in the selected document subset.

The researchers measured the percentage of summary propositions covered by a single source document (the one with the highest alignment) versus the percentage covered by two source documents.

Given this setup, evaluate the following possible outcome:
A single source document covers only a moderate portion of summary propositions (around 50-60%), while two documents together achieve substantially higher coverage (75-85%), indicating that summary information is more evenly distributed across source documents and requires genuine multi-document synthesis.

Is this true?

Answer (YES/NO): NO